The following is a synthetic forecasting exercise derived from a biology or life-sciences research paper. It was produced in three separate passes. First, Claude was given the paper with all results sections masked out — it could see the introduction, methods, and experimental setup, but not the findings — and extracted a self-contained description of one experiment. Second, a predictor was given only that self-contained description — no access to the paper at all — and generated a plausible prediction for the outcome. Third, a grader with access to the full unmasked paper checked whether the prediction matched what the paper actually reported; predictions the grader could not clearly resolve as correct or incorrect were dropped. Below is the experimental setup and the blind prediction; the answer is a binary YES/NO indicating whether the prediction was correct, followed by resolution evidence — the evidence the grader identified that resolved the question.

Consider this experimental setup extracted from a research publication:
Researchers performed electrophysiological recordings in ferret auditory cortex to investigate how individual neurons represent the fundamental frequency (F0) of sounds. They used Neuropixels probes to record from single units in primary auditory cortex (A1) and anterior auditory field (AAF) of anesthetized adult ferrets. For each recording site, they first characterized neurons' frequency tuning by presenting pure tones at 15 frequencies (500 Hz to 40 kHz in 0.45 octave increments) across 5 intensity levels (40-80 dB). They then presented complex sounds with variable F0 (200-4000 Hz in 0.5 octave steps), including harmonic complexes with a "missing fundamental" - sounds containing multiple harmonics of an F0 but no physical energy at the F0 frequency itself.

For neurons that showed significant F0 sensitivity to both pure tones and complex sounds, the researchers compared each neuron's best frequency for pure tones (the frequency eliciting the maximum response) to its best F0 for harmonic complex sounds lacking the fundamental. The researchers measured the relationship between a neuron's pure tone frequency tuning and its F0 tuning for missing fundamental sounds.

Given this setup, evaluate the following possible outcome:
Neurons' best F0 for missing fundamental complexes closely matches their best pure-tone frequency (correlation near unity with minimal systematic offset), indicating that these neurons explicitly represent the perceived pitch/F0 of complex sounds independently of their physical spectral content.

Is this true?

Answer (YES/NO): NO